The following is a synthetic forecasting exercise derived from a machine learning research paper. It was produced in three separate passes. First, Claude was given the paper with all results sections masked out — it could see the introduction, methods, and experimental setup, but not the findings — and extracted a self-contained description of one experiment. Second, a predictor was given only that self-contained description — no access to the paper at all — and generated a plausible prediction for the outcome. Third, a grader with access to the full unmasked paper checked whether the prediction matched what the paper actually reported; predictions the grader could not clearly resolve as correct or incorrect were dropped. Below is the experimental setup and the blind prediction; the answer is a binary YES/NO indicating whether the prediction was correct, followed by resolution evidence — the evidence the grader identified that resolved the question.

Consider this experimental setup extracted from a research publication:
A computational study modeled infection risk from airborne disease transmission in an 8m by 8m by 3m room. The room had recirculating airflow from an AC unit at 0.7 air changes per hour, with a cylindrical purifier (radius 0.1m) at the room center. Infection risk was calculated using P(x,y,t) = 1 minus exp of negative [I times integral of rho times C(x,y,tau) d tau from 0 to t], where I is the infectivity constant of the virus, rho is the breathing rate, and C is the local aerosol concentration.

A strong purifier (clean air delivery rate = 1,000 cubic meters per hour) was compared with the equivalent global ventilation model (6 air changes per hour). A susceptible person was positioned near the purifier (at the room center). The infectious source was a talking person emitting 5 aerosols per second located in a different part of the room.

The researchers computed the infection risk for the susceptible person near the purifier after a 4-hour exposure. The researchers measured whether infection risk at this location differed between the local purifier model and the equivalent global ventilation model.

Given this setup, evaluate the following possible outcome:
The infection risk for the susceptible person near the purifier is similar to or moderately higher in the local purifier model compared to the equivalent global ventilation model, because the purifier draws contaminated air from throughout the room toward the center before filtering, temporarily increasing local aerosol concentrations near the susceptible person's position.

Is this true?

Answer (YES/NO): NO